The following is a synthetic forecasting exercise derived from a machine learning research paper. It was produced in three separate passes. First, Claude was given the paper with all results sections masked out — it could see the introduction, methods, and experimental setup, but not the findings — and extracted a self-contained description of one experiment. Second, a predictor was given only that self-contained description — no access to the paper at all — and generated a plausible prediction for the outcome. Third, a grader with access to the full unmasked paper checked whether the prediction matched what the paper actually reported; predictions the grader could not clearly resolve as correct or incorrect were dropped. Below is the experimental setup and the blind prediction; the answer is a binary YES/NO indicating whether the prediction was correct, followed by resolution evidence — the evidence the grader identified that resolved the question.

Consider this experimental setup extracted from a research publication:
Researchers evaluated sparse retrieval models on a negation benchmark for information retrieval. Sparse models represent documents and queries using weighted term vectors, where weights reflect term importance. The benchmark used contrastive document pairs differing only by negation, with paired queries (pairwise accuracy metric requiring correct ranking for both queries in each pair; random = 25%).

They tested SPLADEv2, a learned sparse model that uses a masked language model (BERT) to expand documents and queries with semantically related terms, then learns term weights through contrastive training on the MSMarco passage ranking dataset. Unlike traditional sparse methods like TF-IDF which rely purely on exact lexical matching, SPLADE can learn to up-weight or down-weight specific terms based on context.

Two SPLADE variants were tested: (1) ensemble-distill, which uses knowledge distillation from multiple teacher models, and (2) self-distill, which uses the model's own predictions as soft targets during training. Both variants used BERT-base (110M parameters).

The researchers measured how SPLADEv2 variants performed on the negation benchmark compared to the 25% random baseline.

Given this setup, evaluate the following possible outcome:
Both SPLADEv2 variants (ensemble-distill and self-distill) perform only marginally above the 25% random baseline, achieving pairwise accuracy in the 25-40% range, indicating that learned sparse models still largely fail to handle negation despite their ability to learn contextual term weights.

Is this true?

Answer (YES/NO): NO